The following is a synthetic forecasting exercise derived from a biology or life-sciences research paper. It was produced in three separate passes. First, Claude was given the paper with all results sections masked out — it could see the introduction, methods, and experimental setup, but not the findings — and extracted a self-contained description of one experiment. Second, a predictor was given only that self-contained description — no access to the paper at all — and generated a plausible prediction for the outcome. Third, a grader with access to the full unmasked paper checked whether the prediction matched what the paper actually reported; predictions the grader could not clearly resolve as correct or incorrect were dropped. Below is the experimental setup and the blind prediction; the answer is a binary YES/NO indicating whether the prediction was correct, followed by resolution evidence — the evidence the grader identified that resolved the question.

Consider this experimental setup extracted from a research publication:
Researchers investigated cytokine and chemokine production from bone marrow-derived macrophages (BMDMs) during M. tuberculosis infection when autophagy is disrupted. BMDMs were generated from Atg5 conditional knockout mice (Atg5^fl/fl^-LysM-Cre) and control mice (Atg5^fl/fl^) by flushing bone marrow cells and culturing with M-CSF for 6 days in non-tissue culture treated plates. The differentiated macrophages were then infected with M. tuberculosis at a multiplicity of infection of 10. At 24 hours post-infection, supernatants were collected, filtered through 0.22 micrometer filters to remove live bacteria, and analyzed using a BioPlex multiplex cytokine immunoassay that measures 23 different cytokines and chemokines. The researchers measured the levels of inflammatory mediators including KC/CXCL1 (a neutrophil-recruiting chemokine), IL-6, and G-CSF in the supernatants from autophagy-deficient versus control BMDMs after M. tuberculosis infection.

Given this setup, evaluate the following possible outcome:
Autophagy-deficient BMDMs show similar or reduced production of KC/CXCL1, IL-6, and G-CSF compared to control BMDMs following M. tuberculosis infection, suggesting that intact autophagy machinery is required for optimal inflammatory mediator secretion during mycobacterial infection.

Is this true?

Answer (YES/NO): NO